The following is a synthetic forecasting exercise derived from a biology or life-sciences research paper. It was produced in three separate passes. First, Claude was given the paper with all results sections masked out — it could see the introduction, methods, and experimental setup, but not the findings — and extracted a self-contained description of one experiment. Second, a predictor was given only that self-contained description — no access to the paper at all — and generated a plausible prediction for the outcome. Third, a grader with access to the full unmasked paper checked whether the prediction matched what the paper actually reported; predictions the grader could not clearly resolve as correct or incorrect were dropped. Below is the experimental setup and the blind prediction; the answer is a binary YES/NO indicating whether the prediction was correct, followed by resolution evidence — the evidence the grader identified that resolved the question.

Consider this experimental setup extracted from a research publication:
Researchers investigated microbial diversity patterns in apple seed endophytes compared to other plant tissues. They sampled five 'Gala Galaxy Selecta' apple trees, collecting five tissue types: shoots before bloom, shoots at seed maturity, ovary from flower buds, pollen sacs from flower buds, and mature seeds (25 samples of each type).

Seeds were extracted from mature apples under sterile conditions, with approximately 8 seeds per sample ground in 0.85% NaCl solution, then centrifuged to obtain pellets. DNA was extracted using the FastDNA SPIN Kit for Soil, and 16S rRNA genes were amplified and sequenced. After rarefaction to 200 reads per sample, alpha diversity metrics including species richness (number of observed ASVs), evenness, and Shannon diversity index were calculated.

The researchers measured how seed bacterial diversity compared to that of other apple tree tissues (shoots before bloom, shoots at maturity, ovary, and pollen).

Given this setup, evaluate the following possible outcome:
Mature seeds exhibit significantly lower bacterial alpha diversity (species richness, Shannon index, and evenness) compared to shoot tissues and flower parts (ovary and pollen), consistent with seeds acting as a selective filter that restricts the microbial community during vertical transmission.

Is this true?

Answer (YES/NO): NO